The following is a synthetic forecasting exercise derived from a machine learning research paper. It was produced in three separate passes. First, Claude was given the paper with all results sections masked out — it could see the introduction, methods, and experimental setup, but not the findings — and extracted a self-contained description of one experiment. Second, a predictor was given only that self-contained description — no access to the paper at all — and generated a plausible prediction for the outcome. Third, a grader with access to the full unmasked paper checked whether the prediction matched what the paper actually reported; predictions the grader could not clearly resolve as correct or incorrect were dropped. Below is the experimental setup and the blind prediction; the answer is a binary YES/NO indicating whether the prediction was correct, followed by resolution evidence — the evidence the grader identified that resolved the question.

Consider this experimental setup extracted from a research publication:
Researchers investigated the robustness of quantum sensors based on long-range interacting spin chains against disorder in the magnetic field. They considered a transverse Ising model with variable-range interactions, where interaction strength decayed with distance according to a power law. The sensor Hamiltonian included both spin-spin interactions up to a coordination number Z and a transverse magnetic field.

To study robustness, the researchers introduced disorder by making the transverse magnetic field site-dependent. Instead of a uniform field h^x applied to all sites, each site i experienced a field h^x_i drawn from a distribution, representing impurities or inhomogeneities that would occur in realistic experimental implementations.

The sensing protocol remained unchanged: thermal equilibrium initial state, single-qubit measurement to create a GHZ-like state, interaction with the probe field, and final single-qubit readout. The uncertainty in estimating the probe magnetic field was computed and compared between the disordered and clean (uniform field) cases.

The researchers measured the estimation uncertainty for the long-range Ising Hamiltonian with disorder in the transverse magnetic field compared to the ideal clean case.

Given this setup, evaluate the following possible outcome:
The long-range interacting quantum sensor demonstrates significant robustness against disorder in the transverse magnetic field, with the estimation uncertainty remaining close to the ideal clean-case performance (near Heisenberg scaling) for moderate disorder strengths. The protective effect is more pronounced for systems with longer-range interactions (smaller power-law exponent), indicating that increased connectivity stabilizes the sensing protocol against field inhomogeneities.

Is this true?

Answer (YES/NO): NO